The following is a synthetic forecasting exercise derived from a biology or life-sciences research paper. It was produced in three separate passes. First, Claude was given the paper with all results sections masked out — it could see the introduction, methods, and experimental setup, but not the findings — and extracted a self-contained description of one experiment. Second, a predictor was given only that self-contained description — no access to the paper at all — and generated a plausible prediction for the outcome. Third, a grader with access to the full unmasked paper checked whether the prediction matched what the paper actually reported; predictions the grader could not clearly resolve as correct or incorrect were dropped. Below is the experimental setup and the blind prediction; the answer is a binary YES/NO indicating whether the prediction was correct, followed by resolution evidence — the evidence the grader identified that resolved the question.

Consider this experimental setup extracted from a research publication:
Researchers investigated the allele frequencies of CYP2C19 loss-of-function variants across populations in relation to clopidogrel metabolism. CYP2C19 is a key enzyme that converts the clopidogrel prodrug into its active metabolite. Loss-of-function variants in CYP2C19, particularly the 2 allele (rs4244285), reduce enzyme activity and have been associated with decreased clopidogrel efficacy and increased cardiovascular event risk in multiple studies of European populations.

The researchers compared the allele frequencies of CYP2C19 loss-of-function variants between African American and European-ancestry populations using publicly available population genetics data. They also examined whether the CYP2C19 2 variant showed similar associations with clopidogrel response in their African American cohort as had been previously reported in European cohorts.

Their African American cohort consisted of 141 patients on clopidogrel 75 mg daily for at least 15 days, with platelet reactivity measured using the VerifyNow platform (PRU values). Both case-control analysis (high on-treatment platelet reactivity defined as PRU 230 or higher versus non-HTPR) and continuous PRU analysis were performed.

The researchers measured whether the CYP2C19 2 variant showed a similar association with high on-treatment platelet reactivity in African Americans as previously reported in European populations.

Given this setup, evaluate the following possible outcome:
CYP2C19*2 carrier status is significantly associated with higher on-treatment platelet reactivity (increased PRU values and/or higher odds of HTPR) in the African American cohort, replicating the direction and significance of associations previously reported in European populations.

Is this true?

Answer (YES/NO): NO